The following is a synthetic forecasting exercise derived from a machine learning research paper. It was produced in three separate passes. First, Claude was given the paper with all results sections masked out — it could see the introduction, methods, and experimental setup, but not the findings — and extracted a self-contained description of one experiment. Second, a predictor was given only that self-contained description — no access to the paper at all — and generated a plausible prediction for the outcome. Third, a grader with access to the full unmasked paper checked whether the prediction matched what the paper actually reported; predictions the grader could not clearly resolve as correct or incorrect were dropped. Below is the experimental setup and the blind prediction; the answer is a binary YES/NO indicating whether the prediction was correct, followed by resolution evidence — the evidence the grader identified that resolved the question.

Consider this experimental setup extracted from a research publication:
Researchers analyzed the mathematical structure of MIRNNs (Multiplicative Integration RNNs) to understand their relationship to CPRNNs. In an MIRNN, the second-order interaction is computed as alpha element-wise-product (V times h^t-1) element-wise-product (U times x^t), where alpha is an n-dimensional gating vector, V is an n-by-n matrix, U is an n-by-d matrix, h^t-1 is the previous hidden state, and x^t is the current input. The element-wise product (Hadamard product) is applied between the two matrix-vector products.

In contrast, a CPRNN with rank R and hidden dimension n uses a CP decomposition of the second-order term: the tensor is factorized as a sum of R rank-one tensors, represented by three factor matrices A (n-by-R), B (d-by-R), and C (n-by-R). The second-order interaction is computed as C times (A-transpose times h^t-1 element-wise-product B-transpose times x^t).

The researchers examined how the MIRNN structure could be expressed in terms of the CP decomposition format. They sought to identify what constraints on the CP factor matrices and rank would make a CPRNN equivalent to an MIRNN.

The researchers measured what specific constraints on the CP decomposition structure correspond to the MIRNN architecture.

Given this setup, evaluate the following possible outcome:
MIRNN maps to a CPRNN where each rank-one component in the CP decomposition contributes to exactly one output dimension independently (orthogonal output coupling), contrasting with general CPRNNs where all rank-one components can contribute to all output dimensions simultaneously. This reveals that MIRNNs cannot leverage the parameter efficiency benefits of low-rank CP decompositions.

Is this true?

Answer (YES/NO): YES